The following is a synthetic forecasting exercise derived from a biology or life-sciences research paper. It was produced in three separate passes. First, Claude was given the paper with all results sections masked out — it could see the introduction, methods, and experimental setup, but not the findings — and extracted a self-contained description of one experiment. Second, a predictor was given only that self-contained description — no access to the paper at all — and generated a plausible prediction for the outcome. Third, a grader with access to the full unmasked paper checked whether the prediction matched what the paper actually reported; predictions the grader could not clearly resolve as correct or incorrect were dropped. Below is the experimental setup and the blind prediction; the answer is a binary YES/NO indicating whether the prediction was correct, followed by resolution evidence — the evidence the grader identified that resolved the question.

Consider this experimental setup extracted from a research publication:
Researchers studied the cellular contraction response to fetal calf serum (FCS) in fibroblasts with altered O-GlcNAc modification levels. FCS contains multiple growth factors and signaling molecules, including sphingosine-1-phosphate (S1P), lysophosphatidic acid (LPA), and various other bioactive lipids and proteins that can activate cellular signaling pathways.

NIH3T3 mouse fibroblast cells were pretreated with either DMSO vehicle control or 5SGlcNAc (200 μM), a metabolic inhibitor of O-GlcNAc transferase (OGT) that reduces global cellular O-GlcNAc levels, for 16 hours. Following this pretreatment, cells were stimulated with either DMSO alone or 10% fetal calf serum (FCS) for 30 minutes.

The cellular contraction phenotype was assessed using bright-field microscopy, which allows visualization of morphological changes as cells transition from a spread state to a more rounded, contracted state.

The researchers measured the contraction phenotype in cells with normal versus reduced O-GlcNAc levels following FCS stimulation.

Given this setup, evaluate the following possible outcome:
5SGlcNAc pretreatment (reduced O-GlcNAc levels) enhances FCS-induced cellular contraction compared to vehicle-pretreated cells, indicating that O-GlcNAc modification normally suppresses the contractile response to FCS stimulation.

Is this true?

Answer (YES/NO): YES